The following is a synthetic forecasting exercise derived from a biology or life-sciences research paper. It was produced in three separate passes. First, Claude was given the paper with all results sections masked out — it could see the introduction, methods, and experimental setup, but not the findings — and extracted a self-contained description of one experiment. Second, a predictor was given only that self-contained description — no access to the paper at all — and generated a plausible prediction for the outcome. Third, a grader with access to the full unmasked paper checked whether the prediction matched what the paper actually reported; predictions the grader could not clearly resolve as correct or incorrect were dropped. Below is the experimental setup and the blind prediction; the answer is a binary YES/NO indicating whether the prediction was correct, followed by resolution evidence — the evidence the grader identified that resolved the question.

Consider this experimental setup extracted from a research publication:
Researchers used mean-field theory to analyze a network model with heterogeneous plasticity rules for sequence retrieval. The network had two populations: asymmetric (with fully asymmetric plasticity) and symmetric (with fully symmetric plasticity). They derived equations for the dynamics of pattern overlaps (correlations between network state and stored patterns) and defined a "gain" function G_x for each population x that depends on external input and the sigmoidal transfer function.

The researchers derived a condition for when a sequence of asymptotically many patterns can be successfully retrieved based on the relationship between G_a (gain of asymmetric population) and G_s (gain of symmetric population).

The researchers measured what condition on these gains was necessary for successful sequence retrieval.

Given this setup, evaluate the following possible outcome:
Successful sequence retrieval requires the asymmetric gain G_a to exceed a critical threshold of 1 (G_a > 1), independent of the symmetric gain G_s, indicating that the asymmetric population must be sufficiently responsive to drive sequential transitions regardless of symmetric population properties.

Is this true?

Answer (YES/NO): NO